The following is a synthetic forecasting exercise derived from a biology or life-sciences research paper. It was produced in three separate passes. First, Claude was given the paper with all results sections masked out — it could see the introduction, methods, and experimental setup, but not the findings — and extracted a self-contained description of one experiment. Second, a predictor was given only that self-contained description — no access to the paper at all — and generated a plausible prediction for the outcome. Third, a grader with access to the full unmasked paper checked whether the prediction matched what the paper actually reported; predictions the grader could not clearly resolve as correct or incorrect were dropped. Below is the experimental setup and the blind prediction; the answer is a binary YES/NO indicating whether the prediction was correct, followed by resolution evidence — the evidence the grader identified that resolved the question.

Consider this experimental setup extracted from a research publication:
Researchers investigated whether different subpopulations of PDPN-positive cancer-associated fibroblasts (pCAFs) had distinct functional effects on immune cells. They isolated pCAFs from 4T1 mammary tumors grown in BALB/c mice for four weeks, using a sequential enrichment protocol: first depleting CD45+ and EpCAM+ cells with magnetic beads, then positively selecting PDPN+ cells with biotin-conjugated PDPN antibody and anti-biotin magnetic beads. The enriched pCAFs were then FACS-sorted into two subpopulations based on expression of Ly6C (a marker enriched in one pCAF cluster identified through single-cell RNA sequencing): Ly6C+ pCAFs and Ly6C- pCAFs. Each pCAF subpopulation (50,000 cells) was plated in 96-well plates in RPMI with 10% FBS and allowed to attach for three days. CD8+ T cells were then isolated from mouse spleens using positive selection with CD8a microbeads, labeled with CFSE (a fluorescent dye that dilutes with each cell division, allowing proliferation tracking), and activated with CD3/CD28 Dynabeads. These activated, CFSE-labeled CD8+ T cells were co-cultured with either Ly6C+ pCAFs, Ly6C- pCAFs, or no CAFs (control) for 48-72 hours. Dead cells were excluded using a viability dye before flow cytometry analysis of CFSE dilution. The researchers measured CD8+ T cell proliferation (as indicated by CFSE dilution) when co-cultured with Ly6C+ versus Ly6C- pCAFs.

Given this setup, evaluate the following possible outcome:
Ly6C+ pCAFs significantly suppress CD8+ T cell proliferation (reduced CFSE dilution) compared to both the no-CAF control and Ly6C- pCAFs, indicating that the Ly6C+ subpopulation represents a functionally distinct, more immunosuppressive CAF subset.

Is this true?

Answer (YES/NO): YES